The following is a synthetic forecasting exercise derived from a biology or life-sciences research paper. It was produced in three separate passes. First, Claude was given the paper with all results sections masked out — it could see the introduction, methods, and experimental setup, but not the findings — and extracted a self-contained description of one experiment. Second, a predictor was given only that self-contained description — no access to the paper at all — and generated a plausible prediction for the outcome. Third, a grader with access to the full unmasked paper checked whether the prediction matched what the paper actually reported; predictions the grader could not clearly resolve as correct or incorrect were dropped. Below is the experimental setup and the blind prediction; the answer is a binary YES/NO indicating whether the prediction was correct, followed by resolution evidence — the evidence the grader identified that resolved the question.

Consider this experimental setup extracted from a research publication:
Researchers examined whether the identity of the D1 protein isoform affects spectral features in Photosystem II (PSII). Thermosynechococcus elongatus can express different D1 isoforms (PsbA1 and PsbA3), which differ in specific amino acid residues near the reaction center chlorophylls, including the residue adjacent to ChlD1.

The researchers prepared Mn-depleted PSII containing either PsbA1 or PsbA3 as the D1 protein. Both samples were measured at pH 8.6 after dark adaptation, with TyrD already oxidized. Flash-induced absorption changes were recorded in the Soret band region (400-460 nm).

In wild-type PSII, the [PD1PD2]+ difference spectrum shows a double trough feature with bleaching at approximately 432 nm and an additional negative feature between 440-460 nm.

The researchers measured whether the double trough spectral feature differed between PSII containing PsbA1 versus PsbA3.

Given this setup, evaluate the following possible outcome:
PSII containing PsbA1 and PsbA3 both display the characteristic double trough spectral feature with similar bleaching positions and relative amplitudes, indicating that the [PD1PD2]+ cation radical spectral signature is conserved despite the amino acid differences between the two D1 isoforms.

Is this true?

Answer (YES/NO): YES